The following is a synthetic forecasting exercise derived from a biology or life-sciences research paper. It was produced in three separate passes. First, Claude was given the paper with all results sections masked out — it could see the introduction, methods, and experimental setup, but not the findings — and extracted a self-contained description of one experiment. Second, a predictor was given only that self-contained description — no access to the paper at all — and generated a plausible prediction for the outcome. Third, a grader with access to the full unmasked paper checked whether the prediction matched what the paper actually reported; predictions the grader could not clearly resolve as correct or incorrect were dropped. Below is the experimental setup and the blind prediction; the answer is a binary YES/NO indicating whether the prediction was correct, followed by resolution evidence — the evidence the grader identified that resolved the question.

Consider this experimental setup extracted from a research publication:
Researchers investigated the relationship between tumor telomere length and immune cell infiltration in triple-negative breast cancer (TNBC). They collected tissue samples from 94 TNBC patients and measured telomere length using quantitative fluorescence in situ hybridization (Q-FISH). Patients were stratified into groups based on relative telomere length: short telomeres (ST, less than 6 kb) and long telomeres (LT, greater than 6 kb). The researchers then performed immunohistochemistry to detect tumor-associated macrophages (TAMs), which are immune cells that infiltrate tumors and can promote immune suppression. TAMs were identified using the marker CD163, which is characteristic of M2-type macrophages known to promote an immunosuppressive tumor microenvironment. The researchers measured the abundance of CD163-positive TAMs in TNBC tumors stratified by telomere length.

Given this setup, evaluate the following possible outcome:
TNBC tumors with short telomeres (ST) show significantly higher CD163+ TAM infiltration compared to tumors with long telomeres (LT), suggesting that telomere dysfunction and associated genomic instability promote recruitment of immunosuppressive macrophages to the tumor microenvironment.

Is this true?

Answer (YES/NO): YES